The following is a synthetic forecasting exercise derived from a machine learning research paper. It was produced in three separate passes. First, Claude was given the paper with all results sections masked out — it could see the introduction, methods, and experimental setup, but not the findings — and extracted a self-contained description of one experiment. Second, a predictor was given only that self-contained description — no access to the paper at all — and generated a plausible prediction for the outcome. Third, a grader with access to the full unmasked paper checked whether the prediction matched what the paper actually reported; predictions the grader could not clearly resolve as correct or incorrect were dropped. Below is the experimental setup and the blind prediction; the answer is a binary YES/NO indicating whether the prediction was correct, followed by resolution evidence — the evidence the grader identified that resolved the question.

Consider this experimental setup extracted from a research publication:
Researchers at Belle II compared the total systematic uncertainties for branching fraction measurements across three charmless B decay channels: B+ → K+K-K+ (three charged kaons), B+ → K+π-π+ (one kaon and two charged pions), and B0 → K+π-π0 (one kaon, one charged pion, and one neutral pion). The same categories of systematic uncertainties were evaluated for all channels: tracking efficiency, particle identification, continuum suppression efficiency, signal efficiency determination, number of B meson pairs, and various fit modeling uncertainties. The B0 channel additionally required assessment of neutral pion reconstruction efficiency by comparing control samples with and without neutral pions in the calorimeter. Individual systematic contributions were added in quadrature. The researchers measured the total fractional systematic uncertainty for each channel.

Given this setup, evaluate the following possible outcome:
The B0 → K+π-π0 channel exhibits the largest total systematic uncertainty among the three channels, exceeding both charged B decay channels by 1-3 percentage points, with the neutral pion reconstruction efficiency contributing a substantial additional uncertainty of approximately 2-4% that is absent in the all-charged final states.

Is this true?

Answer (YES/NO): NO